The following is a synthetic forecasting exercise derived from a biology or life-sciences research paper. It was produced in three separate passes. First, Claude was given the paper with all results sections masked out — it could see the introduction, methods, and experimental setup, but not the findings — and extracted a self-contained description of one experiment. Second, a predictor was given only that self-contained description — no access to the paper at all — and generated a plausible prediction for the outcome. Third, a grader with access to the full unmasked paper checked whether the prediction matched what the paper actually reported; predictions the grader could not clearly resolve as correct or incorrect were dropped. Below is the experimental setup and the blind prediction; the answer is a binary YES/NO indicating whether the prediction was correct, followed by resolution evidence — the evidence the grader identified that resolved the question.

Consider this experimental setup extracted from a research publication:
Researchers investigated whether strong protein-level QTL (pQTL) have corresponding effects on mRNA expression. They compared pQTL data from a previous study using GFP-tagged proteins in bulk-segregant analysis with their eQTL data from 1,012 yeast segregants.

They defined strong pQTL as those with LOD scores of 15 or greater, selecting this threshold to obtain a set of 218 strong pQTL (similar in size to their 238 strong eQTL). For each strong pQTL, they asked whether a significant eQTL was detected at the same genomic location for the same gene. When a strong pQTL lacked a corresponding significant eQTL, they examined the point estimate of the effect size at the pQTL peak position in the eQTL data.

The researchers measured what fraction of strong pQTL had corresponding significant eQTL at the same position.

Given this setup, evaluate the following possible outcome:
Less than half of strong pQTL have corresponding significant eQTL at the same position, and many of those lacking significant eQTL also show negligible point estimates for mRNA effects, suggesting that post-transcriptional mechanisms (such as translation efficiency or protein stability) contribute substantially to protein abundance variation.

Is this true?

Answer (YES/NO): NO